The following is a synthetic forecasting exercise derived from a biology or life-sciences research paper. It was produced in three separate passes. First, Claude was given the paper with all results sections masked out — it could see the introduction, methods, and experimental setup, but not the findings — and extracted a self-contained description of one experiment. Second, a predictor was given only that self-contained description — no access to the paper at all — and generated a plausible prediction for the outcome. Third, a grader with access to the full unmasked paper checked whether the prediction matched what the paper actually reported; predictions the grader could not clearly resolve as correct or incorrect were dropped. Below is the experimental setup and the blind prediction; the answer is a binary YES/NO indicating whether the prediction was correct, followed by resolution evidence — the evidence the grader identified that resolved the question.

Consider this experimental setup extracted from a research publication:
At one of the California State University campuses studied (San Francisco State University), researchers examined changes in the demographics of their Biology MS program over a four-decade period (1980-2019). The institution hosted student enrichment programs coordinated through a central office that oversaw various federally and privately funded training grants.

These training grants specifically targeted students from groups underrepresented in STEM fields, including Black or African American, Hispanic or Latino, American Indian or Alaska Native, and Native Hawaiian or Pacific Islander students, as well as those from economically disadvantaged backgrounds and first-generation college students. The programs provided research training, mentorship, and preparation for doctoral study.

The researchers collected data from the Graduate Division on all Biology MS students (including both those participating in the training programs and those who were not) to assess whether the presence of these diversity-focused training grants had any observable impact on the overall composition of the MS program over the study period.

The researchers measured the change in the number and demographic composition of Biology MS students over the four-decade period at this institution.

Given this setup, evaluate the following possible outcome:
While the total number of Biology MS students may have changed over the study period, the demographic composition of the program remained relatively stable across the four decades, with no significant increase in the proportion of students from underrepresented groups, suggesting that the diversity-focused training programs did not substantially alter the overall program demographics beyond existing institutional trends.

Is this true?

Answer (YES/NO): NO